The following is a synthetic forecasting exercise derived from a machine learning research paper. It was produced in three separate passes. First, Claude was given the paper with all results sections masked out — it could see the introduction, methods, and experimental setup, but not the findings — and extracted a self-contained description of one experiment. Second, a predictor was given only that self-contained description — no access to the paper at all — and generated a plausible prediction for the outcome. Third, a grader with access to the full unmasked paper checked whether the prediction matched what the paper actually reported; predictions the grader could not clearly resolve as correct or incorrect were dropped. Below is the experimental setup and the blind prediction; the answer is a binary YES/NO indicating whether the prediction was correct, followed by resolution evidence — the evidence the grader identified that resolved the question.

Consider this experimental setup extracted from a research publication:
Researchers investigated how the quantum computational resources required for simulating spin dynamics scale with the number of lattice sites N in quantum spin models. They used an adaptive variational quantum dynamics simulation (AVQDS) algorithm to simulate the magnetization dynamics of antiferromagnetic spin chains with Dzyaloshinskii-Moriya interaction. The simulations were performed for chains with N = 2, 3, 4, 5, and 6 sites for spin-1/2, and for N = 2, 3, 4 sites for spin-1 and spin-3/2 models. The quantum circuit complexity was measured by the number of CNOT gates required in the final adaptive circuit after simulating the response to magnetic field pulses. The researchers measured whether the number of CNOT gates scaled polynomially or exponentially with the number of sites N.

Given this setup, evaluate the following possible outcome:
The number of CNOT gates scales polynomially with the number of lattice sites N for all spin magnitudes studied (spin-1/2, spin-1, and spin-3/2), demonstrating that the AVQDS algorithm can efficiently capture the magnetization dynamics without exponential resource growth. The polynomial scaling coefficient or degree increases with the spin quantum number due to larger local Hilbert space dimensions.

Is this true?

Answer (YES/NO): NO